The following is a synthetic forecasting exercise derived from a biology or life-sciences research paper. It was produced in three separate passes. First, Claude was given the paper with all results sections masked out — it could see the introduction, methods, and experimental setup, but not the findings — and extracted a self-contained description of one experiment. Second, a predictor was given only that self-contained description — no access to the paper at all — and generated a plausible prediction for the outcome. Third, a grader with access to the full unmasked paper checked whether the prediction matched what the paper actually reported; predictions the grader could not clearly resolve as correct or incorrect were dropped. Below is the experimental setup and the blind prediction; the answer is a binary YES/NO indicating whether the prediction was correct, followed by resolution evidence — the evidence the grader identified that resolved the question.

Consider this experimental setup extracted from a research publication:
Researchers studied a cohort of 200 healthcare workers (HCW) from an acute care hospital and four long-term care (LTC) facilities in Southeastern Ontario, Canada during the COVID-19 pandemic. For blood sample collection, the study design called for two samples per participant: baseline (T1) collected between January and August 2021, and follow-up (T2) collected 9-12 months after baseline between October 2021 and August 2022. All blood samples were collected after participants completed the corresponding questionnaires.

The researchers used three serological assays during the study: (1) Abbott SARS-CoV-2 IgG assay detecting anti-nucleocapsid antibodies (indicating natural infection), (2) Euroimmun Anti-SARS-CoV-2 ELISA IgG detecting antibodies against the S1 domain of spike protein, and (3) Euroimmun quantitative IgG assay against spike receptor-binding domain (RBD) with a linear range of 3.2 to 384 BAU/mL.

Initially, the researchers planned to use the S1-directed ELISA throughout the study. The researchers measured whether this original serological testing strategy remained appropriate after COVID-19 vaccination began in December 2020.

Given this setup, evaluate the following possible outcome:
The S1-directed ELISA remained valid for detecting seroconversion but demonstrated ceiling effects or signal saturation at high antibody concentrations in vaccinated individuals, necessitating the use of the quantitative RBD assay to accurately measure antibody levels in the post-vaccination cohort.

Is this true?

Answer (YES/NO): NO